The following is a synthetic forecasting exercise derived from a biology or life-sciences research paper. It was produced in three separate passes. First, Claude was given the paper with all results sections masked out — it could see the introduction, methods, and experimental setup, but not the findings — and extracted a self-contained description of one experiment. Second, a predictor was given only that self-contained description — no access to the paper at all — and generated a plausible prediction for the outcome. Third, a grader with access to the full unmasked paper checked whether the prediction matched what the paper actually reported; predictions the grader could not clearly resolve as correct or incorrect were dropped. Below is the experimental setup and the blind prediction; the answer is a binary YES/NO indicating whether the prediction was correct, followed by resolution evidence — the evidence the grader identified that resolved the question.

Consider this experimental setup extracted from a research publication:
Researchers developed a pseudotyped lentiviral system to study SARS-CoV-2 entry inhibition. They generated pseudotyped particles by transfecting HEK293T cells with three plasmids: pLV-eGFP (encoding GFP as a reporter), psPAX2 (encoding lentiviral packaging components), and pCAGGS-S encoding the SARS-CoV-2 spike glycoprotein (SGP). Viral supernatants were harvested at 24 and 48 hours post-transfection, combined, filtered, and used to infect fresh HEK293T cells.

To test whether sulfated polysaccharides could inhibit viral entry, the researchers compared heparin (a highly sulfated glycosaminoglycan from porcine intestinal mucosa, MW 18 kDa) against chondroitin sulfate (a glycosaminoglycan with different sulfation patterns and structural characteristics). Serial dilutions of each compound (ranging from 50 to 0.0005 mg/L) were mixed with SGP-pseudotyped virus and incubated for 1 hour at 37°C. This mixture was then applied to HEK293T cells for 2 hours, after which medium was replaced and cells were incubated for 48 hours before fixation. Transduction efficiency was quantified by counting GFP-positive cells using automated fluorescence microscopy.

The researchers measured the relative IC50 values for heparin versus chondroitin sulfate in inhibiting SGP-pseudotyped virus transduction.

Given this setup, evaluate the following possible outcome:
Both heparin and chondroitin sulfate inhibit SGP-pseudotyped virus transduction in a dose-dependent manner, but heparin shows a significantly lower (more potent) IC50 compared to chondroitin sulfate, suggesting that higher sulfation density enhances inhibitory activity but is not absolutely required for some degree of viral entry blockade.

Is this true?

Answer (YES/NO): NO